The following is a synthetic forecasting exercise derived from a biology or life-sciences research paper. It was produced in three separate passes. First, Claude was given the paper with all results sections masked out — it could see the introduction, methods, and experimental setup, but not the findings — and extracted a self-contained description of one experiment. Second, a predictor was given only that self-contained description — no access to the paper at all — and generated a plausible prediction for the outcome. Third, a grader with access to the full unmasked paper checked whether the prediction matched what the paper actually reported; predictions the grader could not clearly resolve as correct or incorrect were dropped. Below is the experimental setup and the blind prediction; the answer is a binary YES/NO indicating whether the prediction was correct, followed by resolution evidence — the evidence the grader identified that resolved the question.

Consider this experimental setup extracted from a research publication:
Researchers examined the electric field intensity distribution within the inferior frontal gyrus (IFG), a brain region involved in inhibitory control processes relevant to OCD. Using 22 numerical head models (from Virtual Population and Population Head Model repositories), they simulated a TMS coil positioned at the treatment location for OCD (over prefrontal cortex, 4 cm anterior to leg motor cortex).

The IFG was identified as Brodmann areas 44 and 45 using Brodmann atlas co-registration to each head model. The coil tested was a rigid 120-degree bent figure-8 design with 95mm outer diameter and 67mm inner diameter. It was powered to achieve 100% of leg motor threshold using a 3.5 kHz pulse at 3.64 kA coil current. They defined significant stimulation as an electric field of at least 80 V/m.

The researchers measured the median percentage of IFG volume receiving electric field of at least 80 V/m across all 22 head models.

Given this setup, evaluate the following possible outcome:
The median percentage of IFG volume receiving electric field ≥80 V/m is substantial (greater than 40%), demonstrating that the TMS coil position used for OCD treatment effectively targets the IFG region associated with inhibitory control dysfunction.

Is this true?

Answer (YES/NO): NO